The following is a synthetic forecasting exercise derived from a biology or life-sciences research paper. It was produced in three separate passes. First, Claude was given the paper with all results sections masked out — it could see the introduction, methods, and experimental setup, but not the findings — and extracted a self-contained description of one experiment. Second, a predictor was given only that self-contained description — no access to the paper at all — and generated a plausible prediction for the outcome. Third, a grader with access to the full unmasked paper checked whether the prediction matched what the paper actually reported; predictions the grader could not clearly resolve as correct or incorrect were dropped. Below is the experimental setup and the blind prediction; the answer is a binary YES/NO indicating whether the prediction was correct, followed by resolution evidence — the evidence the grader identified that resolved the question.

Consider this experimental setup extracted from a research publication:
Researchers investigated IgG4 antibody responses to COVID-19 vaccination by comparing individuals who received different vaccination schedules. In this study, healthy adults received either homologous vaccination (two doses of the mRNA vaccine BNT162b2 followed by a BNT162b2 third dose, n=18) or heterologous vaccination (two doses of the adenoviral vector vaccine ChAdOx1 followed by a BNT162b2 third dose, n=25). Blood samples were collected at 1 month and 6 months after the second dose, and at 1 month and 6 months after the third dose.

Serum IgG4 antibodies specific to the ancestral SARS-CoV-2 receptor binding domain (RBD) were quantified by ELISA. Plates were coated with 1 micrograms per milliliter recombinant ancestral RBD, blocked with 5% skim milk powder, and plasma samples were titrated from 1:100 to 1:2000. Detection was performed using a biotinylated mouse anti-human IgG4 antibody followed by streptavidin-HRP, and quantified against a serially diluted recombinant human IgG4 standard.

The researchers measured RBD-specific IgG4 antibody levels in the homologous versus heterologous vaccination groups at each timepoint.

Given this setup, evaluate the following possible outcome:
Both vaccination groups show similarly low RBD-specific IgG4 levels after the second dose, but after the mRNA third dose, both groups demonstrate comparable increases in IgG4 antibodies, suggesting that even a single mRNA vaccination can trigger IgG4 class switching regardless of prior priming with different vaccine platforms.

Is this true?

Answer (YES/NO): NO